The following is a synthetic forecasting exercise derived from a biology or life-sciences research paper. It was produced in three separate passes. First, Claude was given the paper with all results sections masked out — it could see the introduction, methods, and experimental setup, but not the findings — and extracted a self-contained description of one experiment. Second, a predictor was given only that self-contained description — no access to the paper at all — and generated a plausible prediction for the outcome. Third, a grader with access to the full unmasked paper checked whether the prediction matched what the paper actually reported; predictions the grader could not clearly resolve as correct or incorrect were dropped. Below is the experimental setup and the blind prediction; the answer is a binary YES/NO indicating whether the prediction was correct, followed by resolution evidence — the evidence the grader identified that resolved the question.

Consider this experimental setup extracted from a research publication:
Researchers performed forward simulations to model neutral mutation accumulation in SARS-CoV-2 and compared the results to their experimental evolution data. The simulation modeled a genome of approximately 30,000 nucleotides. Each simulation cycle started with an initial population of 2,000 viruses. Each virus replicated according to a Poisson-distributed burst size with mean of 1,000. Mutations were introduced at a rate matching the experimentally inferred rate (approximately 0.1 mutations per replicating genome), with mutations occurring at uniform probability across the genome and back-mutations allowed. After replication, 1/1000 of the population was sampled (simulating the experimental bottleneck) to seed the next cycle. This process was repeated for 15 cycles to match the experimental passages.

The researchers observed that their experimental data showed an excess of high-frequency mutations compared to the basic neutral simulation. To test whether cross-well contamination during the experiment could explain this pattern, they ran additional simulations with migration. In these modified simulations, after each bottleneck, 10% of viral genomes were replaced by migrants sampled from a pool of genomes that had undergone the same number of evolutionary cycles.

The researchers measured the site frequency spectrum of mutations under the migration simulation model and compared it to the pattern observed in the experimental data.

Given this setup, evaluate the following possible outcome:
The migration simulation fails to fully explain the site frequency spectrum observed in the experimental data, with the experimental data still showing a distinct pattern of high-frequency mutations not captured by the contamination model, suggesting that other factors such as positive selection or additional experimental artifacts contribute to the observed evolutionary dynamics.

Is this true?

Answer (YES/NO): YES